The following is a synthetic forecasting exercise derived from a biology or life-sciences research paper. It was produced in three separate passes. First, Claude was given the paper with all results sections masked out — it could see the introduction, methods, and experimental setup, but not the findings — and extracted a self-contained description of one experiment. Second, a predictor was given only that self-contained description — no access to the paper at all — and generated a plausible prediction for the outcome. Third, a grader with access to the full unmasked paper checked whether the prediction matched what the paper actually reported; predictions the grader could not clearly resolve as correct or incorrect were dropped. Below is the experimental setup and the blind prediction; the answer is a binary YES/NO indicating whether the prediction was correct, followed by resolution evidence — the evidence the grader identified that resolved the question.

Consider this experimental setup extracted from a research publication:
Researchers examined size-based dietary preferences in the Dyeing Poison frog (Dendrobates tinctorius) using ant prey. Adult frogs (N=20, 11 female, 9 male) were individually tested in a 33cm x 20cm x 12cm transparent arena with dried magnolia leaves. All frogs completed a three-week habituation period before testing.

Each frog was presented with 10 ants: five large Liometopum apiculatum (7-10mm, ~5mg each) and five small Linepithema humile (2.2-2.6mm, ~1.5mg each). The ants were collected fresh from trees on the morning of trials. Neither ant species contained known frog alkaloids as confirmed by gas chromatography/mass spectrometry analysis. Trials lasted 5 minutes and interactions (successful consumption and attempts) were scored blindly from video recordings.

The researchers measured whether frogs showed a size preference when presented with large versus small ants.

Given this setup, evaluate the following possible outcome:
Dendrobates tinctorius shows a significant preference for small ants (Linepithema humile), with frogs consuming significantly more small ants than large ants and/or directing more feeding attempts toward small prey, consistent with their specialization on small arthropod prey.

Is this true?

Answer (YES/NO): NO